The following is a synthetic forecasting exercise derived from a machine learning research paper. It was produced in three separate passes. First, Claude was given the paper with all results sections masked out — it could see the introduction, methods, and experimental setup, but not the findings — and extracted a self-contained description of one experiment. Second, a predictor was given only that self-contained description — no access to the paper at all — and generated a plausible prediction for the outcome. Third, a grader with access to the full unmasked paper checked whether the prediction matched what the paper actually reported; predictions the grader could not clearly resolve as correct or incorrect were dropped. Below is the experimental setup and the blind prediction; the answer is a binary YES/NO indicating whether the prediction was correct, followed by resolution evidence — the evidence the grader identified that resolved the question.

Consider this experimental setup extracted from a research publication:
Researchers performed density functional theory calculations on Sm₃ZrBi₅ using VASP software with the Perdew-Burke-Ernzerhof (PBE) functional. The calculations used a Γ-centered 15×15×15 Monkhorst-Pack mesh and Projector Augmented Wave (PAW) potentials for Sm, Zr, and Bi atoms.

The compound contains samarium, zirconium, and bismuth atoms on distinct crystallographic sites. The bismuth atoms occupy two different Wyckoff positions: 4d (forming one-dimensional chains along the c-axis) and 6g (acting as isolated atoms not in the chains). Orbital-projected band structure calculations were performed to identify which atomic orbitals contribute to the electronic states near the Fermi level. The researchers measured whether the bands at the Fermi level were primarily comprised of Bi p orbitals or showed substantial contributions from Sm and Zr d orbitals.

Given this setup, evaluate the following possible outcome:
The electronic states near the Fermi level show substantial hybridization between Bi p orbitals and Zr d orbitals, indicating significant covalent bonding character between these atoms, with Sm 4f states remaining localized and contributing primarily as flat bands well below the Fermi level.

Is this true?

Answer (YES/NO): NO